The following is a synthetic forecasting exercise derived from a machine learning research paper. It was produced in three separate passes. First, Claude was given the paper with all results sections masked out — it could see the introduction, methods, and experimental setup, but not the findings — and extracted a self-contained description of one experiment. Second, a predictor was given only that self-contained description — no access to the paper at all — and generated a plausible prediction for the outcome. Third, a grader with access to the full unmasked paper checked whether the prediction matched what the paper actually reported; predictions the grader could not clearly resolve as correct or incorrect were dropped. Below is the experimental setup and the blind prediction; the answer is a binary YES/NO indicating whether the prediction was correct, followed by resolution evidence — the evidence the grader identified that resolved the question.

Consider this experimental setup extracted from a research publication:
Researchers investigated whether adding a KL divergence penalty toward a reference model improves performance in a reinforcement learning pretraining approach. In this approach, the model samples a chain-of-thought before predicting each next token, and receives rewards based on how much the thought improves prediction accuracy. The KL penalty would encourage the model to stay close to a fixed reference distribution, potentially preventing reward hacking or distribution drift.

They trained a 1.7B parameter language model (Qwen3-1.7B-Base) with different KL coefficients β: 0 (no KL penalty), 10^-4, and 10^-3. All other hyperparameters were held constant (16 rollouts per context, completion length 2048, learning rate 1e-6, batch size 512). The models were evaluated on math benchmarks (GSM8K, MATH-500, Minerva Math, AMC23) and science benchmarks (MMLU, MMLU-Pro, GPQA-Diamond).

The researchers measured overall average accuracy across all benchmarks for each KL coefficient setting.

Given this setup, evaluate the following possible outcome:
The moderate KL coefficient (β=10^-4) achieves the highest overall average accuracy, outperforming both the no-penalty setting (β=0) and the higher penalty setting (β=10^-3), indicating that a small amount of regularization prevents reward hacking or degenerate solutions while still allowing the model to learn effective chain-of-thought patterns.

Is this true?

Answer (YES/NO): NO